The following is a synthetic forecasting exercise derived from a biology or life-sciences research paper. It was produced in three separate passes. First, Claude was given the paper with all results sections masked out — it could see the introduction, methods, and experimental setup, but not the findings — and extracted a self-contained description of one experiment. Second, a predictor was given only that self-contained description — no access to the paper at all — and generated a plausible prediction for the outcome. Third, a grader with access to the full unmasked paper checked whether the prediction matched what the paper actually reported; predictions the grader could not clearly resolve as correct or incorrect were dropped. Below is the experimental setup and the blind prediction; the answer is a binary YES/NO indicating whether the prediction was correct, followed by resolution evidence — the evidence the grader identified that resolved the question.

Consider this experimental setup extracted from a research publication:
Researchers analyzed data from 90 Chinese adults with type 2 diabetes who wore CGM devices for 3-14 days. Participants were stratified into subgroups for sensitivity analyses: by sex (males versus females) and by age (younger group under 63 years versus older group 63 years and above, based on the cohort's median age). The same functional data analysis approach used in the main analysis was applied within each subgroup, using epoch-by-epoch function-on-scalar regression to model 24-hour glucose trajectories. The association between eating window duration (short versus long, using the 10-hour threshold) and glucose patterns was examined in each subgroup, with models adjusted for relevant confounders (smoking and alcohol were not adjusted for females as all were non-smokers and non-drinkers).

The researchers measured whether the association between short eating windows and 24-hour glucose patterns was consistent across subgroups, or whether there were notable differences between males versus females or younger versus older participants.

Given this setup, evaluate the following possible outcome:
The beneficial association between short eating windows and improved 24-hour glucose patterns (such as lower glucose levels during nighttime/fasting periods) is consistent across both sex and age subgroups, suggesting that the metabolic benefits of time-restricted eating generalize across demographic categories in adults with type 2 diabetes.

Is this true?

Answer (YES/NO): NO